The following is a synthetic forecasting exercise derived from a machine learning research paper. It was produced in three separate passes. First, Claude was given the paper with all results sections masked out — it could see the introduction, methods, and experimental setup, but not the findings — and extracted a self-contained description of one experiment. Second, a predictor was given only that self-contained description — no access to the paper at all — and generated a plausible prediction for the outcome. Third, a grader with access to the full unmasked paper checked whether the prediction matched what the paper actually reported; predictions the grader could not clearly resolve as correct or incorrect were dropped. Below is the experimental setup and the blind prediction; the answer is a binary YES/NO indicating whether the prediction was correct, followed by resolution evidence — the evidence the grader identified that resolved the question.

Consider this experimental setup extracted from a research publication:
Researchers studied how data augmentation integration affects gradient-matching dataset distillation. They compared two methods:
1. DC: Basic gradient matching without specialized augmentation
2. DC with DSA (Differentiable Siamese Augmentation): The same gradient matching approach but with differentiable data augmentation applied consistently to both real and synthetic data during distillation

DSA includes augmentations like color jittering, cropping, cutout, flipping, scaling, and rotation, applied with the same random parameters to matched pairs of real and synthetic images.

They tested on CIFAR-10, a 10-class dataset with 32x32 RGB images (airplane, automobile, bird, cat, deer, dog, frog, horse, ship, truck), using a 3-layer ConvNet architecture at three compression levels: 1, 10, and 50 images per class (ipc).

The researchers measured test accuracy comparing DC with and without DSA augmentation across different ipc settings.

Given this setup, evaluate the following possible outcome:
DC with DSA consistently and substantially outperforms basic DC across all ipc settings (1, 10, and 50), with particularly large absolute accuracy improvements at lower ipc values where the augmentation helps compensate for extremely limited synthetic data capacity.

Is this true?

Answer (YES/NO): NO